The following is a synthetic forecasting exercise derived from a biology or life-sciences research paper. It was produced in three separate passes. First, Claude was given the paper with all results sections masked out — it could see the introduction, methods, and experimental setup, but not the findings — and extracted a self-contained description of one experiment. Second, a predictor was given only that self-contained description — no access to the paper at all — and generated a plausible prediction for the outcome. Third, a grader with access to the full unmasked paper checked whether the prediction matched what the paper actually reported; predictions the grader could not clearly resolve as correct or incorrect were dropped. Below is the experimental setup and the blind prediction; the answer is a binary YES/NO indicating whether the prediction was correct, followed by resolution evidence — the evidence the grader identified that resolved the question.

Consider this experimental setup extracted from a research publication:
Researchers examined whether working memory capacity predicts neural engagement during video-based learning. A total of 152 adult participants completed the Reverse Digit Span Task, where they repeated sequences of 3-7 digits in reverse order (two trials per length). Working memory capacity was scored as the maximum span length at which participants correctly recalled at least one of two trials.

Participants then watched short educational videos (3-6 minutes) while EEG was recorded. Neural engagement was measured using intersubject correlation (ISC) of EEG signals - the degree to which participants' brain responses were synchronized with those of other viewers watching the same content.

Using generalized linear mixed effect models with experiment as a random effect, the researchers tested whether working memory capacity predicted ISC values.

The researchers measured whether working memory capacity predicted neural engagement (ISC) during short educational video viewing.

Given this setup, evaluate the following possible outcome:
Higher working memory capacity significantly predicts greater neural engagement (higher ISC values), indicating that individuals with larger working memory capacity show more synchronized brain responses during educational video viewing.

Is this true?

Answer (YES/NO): YES